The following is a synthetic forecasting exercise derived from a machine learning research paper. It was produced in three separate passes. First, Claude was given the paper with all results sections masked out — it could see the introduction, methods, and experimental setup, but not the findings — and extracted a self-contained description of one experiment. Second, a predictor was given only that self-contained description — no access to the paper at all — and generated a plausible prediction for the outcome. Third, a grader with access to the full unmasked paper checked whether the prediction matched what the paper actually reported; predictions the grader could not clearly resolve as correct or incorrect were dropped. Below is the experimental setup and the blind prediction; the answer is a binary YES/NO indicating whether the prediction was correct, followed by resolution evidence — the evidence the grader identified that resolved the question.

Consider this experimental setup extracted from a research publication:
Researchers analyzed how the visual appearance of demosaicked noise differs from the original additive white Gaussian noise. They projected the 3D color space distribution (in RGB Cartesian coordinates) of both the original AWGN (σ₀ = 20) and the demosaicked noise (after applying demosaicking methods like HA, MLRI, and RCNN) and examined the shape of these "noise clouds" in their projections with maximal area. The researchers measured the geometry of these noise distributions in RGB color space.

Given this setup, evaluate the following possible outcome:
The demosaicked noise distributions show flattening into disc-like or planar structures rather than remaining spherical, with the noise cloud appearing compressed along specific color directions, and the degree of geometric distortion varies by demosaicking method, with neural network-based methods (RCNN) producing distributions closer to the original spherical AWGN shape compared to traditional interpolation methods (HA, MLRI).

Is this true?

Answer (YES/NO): NO